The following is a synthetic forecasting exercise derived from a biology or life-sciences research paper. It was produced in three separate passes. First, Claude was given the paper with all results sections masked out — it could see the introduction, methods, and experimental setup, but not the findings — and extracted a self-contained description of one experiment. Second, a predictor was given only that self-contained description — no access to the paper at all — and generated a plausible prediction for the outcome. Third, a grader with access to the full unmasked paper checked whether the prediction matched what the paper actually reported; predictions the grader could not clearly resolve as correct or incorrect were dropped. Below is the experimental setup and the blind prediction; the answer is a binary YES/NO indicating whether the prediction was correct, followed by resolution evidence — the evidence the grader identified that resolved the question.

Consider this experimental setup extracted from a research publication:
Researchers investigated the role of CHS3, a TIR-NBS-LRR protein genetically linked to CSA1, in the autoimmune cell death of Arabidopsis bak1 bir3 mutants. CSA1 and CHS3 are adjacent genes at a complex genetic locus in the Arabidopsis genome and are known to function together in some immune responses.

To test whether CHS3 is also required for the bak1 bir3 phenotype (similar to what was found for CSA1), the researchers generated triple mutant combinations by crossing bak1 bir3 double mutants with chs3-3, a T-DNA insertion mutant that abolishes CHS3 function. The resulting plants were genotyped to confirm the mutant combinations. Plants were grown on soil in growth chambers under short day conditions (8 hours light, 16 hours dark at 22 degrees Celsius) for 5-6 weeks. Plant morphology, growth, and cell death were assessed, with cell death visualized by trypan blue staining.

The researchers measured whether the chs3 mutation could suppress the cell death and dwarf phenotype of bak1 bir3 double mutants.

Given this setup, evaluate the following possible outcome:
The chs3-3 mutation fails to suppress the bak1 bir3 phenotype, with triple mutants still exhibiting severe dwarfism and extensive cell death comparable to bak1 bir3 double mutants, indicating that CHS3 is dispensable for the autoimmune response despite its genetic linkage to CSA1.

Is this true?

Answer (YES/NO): NO